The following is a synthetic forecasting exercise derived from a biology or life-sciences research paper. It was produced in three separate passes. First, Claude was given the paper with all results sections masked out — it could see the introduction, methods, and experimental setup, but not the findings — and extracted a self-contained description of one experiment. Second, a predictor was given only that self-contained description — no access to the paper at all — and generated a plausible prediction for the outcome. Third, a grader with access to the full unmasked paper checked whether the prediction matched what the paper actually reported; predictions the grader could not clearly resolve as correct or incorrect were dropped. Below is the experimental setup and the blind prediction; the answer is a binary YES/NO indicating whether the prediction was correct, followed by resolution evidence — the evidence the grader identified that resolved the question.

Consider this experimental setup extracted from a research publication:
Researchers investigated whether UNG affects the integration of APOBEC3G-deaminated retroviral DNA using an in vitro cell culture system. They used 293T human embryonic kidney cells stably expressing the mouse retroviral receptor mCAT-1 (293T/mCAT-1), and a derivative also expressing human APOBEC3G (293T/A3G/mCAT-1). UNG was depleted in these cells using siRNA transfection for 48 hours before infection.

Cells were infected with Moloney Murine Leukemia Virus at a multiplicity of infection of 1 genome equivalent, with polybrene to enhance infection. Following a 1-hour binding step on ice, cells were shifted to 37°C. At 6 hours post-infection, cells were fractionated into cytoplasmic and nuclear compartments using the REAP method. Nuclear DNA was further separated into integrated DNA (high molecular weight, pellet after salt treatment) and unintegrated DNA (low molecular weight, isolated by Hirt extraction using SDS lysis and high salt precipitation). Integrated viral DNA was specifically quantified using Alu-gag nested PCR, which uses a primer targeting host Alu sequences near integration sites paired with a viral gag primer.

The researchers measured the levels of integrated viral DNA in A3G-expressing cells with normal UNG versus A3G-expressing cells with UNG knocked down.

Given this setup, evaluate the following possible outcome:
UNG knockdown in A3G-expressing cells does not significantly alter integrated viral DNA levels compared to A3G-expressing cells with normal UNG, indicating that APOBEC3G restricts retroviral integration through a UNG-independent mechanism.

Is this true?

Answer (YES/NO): NO